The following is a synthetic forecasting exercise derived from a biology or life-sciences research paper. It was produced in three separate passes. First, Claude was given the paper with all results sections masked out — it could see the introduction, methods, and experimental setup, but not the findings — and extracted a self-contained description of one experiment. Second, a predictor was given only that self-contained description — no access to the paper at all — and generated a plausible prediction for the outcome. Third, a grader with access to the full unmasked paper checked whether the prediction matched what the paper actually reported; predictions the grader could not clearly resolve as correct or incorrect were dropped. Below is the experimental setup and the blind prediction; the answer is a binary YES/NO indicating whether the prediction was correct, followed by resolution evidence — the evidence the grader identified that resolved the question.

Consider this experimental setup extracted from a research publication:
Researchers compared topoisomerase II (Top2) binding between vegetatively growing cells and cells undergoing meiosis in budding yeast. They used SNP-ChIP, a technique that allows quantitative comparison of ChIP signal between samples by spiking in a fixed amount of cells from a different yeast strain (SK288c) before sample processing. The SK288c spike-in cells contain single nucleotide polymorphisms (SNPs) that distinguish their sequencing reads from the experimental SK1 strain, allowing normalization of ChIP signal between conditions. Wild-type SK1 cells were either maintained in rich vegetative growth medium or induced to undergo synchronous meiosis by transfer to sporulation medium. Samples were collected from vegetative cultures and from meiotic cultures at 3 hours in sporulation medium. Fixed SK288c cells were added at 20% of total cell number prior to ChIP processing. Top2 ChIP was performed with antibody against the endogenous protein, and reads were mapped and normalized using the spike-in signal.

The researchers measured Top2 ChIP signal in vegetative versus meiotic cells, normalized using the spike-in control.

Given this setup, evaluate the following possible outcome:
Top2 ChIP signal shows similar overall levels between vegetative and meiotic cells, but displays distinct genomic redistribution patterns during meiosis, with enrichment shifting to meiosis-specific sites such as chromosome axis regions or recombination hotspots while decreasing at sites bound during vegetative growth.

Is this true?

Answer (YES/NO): NO